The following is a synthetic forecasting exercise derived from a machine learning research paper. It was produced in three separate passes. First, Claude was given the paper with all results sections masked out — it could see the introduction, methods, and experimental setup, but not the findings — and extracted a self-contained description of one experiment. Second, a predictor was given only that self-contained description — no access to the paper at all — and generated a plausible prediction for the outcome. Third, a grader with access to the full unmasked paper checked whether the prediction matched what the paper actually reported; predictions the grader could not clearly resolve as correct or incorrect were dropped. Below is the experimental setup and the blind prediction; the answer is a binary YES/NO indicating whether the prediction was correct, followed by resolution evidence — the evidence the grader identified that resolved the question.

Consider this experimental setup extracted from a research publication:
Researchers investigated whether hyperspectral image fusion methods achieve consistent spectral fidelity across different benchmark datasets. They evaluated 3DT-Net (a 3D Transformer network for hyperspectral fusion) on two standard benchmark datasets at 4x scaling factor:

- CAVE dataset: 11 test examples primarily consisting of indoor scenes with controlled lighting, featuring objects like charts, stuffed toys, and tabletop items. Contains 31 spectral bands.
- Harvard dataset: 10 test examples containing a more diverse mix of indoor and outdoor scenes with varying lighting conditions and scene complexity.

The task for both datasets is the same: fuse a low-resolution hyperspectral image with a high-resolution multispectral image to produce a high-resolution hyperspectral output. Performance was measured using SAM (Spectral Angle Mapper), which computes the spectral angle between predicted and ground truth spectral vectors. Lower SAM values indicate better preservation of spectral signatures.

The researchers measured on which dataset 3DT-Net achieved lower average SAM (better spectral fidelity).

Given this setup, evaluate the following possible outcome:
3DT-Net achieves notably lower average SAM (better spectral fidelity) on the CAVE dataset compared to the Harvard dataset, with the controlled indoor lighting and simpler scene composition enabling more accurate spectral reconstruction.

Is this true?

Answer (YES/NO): NO